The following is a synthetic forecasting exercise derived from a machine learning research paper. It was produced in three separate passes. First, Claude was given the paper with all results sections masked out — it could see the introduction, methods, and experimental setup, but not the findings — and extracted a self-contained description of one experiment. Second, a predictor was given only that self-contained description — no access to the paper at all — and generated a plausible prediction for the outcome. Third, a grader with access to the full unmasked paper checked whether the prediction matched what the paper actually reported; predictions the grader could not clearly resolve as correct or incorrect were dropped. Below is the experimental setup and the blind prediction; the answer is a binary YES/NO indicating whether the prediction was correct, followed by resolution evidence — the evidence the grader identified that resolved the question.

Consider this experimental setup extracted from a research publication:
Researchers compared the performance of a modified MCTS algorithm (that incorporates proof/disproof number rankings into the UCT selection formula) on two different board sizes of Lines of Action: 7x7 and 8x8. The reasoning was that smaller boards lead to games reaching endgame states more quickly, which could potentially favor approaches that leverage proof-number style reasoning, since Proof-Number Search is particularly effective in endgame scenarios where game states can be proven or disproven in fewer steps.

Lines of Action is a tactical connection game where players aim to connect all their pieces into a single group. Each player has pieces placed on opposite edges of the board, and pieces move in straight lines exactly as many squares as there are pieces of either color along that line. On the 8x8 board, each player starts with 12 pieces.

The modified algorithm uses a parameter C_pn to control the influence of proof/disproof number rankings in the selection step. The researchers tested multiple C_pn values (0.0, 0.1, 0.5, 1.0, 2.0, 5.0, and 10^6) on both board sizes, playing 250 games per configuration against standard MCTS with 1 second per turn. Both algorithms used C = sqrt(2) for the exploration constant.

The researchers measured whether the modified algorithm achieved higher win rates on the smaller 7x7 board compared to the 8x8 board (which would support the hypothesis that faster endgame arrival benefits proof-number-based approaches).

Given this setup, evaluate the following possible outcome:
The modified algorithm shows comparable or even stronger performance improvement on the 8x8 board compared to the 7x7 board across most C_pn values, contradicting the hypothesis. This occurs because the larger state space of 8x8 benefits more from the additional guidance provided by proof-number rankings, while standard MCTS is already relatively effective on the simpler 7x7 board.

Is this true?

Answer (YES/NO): NO